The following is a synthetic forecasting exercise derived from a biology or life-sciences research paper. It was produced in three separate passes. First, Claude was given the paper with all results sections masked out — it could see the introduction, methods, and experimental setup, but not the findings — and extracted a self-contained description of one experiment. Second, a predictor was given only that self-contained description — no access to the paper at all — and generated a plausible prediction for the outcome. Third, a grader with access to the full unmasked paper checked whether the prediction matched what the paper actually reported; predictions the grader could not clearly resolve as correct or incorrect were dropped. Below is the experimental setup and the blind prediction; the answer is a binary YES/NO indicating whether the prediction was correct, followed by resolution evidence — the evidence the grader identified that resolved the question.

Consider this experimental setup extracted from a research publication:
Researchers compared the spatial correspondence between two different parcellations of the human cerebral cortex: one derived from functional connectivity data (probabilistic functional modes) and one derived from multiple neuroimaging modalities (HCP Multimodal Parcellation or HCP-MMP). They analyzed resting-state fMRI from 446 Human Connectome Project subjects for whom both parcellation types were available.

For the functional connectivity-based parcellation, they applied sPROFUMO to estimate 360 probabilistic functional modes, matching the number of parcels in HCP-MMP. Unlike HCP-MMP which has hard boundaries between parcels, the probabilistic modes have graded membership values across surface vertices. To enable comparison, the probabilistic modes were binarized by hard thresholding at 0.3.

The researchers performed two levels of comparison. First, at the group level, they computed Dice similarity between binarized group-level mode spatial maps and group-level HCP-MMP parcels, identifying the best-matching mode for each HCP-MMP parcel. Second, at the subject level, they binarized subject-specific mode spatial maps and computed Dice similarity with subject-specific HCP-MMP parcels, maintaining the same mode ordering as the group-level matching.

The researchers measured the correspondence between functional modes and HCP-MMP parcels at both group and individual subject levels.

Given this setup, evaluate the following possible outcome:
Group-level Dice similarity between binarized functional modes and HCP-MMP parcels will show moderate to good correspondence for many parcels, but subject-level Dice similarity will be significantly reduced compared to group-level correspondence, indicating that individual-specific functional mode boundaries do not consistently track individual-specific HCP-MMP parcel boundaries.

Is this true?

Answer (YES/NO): NO